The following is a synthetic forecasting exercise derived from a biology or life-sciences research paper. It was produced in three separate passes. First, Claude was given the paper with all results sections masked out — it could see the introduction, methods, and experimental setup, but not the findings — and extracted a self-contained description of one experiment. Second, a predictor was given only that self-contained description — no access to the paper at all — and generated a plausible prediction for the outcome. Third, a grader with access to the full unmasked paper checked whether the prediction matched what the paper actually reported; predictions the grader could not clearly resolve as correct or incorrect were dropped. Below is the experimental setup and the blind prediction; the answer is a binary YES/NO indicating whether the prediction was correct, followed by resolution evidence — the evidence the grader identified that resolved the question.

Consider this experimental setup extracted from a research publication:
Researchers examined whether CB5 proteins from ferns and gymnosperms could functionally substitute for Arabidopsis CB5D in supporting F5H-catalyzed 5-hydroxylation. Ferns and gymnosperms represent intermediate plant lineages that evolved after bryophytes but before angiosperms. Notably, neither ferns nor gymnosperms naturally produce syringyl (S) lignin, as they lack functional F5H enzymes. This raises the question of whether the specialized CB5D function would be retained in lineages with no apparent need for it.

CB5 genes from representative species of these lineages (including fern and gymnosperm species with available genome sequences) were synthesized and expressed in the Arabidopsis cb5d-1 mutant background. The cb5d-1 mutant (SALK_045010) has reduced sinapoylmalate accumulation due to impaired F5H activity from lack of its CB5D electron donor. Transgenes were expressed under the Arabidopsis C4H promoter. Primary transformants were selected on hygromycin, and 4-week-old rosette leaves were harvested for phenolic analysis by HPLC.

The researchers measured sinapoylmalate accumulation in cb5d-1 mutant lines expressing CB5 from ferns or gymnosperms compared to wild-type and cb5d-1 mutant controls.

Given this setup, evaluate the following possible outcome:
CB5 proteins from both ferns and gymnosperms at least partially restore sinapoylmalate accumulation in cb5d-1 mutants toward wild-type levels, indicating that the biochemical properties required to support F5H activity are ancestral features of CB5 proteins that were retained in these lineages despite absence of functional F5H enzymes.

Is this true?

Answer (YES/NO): YES